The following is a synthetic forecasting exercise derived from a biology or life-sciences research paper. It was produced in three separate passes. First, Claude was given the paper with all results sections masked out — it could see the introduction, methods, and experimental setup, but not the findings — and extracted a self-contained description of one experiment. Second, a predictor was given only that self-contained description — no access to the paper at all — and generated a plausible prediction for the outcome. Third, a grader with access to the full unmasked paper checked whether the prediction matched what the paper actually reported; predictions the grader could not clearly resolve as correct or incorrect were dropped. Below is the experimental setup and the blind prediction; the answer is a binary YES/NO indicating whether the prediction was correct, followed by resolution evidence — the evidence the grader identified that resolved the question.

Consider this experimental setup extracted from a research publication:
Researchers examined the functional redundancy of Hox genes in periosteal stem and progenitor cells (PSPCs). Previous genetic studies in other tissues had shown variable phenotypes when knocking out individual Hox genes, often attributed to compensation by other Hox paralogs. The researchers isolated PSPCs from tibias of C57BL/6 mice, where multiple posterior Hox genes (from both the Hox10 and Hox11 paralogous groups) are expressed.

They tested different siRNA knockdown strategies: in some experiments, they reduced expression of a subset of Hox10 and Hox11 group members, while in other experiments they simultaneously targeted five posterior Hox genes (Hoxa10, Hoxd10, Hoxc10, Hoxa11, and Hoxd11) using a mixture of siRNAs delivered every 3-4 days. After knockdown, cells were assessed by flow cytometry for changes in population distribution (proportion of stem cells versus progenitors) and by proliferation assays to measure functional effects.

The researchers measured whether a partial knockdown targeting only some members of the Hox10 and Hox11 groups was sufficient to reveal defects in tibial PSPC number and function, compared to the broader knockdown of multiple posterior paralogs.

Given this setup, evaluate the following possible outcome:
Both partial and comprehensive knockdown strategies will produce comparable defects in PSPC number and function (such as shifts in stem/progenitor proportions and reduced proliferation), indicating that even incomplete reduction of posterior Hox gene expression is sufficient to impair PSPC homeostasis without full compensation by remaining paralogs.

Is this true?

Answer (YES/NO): NO